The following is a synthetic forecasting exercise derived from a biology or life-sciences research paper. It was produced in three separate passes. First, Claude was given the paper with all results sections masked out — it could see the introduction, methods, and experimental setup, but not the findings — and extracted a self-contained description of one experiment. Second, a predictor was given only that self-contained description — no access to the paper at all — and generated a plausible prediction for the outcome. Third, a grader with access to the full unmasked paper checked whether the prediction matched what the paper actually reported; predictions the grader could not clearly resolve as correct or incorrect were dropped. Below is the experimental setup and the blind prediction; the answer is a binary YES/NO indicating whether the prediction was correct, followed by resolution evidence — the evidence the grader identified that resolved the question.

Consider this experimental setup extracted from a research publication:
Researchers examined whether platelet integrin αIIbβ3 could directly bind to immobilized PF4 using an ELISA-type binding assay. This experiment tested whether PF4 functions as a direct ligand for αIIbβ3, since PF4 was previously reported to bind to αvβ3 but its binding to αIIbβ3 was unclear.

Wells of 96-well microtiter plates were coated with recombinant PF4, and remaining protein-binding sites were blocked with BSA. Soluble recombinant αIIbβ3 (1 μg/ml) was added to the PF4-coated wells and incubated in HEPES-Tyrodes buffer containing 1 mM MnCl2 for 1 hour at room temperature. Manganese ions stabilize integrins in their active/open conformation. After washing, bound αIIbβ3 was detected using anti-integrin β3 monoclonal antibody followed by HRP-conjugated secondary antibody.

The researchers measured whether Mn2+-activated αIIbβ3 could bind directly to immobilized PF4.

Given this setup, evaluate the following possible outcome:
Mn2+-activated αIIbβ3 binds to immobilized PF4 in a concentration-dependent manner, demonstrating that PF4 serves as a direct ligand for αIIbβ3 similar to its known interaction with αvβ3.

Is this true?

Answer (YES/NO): YES